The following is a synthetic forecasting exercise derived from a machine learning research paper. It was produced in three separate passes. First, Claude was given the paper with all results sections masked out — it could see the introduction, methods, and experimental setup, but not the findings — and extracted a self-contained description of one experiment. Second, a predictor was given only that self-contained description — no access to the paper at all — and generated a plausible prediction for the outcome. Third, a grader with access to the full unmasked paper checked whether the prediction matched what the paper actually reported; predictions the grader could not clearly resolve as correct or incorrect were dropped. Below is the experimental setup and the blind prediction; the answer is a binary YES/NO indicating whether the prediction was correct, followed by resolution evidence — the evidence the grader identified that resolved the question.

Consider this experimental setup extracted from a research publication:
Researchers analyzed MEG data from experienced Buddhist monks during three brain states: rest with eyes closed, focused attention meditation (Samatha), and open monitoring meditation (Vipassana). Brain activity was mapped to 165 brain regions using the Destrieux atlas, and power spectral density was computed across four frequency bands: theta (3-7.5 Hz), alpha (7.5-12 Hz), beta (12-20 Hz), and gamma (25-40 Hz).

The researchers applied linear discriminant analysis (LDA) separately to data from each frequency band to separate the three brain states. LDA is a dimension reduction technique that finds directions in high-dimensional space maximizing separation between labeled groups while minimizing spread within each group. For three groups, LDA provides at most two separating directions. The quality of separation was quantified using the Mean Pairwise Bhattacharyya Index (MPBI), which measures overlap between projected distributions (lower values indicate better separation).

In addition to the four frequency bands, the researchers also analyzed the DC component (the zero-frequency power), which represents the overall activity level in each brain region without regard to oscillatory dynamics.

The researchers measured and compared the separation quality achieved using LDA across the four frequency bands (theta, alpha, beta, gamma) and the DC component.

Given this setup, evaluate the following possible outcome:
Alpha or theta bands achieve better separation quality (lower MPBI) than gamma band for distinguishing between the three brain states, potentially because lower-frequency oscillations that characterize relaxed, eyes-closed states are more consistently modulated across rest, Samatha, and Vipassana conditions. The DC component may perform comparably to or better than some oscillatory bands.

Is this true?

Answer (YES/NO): NO